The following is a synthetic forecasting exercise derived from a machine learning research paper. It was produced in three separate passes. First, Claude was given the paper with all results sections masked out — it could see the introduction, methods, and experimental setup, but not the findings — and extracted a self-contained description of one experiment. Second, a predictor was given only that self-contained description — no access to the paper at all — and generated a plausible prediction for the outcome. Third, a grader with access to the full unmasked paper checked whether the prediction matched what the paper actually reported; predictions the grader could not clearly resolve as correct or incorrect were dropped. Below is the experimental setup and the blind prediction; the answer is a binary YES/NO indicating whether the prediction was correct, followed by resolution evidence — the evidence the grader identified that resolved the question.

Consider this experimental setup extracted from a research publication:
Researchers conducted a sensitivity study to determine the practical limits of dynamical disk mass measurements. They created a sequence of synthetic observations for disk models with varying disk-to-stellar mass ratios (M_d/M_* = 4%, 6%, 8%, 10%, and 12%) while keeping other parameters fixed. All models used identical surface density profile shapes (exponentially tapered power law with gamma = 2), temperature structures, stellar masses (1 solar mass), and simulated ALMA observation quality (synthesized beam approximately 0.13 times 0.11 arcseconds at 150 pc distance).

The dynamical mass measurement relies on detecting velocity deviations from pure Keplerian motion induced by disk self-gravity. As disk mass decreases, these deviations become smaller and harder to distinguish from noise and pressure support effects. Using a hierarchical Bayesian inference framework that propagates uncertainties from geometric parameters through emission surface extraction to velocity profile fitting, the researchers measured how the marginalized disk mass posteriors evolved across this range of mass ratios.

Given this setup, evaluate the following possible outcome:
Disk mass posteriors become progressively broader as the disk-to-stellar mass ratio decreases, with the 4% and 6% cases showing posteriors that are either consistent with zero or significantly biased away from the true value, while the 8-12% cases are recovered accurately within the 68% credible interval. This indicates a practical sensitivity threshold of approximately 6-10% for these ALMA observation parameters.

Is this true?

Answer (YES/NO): NO